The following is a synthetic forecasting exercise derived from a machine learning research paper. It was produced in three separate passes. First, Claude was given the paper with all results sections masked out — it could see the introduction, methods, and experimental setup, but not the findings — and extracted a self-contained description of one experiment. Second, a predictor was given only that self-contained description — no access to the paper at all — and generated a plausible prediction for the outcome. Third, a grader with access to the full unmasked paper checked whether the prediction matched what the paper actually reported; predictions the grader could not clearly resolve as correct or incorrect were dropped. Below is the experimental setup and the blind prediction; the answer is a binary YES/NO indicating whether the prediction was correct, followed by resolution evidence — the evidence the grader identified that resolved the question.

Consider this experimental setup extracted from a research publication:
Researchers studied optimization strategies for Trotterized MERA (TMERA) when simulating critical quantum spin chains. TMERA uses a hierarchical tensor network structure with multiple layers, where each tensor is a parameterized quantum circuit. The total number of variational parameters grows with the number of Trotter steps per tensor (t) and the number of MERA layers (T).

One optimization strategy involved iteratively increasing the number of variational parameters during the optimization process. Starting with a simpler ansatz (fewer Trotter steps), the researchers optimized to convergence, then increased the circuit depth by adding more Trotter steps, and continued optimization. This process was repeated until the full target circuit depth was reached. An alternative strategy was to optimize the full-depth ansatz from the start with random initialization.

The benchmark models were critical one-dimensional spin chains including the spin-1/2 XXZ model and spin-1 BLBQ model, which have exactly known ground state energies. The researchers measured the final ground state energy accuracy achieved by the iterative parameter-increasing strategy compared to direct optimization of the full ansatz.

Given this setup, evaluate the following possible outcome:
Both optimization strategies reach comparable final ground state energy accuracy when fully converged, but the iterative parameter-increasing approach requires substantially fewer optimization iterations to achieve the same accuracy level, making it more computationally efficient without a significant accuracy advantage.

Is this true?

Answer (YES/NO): NO